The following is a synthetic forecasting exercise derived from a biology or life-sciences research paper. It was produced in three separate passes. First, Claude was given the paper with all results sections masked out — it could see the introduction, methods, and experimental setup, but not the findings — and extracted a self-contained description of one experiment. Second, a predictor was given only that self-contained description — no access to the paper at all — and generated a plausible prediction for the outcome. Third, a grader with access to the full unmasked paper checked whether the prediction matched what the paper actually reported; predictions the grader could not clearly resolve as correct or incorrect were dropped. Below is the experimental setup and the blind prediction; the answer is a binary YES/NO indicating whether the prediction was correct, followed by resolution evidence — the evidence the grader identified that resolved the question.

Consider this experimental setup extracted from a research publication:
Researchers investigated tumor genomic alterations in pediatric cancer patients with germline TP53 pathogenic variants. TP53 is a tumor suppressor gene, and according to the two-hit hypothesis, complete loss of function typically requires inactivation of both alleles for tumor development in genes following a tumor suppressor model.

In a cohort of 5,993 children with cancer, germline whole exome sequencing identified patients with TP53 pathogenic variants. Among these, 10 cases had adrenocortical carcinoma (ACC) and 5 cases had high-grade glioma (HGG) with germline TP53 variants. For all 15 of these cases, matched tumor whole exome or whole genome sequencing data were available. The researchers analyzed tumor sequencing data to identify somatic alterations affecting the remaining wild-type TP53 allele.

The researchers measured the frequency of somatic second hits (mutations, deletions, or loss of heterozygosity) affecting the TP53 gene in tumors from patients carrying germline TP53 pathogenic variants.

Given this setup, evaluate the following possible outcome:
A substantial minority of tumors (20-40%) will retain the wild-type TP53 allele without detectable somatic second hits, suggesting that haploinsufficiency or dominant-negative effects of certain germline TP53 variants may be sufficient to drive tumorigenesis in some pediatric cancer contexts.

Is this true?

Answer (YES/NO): NO